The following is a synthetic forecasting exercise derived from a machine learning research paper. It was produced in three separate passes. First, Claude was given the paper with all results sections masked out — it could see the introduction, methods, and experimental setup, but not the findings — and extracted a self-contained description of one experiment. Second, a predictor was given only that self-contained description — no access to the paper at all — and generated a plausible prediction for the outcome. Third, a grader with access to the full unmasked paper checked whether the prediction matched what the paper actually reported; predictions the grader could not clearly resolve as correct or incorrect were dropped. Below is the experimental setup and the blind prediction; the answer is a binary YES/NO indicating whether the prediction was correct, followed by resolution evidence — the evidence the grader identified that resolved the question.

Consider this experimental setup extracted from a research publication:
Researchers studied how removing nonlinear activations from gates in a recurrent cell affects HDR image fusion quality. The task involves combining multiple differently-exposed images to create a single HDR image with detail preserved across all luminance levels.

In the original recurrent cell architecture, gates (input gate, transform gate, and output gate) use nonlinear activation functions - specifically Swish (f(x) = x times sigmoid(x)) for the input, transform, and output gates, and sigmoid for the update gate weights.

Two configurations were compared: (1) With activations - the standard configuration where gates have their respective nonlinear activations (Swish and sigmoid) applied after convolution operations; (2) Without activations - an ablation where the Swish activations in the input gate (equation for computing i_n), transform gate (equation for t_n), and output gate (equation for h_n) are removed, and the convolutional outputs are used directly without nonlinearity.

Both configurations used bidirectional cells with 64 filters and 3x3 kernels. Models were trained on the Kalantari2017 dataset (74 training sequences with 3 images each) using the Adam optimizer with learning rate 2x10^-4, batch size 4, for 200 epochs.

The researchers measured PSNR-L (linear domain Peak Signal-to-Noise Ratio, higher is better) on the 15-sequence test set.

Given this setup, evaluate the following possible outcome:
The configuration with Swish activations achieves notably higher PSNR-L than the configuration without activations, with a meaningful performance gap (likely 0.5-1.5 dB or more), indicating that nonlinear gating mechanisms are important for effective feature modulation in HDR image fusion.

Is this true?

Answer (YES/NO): YES